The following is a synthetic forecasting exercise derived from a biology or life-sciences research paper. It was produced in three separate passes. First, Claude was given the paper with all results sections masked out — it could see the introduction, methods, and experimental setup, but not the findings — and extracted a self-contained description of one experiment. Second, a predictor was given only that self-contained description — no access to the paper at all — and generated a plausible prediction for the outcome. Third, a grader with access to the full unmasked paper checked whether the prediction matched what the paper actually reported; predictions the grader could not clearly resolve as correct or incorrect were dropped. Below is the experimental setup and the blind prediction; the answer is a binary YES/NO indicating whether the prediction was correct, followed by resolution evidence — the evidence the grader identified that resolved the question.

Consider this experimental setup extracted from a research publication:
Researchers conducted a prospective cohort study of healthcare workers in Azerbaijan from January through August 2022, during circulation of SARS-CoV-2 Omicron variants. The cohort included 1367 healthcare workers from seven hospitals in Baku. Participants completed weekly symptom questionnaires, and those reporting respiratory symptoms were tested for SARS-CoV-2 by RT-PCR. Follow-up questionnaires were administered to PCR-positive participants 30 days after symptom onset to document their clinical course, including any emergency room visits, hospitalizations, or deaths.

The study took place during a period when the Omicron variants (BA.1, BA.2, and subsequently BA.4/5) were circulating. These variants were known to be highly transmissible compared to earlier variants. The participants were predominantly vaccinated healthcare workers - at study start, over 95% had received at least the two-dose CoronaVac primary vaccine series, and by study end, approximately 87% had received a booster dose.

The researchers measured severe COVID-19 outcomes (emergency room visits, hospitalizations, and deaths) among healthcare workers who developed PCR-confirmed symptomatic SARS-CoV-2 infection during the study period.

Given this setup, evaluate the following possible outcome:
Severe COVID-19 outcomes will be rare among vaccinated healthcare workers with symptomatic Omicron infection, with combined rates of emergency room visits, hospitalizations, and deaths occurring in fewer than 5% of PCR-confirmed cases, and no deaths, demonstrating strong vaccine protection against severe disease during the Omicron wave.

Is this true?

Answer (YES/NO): YES